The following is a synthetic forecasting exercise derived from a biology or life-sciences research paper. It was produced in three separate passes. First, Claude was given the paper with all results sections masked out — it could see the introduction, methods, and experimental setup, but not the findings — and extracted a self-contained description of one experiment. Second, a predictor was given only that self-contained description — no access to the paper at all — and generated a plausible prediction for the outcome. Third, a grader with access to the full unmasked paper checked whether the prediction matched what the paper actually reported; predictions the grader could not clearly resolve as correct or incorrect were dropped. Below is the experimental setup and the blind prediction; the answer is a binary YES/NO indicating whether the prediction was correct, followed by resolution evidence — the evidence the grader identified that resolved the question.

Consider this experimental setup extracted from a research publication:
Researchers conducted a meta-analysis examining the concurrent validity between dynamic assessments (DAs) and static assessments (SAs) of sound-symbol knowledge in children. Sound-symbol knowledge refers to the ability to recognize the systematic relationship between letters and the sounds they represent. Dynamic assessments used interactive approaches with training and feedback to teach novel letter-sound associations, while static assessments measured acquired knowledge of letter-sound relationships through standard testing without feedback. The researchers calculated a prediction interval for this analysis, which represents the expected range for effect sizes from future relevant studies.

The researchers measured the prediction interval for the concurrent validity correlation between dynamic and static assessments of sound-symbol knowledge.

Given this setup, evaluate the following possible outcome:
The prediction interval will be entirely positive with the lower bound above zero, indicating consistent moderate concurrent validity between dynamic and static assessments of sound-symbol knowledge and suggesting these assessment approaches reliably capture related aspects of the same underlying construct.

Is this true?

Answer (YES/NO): NO